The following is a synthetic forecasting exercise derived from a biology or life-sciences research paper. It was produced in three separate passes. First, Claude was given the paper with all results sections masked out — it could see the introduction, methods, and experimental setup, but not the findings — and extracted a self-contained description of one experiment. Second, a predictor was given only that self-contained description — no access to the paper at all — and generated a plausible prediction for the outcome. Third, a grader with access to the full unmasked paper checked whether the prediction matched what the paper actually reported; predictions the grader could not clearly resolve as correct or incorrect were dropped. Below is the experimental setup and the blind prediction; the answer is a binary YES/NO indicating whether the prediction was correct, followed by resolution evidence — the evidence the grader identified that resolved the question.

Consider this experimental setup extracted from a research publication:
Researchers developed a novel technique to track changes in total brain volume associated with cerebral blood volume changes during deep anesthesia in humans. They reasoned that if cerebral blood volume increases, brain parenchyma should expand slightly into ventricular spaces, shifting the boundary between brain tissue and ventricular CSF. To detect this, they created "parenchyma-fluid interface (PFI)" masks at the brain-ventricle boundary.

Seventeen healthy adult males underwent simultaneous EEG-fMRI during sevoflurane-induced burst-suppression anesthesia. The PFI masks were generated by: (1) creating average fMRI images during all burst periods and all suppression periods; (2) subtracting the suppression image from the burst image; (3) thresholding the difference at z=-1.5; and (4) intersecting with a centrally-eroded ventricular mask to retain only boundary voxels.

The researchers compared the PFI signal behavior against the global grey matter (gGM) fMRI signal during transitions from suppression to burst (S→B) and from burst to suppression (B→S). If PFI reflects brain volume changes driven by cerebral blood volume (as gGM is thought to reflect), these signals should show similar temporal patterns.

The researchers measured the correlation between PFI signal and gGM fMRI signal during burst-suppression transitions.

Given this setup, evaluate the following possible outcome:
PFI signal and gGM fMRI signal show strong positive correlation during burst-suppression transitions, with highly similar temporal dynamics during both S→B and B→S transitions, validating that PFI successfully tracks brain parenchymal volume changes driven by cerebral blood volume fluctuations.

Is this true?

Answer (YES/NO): NO